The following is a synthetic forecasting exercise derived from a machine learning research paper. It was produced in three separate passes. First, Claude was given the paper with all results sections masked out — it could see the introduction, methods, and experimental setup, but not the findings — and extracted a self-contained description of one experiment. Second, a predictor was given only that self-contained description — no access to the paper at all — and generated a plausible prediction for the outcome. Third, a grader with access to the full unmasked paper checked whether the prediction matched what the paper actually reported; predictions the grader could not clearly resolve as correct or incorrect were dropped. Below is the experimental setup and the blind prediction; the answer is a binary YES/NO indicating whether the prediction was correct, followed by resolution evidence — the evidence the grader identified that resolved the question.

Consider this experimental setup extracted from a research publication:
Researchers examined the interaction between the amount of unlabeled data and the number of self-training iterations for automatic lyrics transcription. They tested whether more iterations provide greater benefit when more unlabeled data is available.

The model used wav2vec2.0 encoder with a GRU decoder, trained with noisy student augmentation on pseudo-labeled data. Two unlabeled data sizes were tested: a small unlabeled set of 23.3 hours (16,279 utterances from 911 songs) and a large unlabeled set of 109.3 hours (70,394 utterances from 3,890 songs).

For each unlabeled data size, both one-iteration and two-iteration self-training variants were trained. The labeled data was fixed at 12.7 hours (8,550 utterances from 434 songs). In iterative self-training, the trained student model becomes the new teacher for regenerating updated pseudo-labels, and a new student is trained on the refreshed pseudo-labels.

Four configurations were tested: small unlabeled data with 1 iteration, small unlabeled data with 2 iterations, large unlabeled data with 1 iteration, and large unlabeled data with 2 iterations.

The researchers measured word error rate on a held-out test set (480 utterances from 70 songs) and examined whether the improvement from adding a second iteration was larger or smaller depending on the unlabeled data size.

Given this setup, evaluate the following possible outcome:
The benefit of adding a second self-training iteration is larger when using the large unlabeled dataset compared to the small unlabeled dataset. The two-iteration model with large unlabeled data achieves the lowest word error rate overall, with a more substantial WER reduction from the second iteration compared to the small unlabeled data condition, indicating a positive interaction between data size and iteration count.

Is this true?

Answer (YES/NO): NO